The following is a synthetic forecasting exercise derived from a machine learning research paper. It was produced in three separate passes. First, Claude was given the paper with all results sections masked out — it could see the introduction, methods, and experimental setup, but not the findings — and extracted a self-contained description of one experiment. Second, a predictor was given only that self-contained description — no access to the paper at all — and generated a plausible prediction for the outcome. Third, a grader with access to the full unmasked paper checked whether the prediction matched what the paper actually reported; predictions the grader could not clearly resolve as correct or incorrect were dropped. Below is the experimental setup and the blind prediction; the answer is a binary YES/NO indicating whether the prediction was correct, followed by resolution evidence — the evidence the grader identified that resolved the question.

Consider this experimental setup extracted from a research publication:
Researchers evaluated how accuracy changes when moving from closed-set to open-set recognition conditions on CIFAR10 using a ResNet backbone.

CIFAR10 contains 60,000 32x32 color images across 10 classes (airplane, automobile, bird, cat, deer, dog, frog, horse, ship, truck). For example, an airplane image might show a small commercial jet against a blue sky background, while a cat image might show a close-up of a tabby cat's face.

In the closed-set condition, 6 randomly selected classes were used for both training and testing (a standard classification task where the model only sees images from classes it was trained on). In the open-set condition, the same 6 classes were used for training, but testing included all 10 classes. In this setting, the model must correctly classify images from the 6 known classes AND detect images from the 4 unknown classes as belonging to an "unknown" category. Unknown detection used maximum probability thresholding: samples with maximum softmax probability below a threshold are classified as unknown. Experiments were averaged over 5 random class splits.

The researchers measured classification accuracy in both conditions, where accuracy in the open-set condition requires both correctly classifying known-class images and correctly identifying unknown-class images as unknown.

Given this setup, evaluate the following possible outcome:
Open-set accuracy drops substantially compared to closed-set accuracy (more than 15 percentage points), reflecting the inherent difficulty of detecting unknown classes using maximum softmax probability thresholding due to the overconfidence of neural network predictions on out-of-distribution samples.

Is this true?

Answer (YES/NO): YES